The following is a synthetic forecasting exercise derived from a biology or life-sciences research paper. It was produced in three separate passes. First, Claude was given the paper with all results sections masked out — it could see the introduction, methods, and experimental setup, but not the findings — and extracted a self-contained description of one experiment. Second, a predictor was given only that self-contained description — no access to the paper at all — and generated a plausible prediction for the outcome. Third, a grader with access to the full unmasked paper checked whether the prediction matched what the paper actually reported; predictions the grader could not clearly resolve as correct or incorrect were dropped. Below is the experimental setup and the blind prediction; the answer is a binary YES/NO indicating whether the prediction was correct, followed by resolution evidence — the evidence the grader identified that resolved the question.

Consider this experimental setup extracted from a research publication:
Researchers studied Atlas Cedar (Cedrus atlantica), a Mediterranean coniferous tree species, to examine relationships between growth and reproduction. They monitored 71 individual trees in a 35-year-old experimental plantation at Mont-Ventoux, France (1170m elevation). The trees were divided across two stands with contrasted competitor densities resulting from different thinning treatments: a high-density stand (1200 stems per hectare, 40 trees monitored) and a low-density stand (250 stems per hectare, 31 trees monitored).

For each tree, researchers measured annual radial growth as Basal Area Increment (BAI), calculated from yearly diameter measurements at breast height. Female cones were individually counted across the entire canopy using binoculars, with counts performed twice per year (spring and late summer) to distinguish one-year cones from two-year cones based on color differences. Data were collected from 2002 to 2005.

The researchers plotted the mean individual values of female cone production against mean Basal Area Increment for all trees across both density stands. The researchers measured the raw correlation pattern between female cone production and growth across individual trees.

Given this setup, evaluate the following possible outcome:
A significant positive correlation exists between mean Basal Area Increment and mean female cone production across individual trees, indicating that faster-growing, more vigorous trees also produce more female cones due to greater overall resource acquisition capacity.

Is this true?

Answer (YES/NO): YES